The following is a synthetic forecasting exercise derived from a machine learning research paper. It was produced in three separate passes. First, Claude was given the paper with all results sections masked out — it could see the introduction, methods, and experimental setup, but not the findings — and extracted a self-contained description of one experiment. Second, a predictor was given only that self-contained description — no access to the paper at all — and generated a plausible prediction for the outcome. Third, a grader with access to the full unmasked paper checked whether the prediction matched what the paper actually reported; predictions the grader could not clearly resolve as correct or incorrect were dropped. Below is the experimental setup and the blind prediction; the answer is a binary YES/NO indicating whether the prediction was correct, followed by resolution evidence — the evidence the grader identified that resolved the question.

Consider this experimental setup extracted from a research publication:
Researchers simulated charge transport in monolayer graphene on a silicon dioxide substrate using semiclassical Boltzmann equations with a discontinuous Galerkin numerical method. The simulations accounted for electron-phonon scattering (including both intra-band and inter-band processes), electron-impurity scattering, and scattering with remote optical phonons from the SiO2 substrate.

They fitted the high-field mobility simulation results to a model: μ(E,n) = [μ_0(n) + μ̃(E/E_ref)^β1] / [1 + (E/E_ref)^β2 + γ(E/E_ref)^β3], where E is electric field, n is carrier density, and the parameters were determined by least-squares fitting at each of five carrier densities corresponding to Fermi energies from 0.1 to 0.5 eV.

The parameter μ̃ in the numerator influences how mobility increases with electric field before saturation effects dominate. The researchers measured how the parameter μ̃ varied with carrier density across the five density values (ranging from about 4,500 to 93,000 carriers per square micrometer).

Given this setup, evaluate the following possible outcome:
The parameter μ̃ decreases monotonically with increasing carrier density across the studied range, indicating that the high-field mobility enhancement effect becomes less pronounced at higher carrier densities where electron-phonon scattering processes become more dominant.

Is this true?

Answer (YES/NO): NO